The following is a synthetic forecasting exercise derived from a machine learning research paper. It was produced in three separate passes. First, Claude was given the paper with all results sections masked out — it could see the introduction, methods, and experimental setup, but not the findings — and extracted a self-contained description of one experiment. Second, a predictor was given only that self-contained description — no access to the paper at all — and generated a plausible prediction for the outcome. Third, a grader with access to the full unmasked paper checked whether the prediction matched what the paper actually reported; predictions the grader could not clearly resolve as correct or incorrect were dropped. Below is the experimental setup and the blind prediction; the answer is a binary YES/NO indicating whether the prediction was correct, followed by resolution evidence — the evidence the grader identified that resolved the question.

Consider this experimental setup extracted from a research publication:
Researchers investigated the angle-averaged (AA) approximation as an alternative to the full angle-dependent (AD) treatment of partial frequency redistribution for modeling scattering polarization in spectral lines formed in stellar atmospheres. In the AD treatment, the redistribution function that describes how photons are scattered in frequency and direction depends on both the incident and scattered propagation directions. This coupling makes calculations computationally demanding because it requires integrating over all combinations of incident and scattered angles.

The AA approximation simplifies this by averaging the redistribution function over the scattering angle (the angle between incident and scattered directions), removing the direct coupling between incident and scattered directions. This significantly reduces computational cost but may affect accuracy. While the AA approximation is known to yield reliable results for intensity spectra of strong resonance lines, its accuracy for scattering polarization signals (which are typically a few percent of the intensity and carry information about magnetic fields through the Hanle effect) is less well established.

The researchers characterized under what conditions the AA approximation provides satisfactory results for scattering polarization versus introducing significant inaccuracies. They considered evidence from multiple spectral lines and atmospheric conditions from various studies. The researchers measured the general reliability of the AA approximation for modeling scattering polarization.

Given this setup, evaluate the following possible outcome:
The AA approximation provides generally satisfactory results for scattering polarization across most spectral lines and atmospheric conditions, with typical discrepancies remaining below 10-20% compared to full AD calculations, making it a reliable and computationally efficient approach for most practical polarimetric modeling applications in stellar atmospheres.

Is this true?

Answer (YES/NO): NO